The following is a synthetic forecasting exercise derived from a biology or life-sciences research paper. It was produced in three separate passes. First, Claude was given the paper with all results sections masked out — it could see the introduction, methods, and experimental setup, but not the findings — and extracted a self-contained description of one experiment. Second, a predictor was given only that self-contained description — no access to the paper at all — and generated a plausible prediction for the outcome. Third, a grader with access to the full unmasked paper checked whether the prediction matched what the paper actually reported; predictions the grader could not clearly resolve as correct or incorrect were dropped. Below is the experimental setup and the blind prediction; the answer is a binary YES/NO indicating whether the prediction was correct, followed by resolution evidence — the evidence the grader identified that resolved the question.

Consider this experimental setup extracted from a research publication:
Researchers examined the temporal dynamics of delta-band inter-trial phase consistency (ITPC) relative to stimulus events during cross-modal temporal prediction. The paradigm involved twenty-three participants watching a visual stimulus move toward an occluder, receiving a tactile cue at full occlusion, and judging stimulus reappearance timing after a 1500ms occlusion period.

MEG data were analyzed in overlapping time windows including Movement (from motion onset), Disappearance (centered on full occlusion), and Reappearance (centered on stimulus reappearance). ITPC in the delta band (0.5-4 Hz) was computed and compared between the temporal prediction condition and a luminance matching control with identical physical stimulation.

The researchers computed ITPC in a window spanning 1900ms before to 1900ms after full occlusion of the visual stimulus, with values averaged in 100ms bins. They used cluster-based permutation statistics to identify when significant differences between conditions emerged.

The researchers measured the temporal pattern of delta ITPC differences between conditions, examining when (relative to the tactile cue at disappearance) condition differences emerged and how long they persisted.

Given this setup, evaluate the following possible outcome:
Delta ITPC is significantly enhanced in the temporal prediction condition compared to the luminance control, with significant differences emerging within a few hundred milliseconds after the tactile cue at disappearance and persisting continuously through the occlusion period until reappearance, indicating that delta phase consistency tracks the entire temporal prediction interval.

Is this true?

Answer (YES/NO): NO